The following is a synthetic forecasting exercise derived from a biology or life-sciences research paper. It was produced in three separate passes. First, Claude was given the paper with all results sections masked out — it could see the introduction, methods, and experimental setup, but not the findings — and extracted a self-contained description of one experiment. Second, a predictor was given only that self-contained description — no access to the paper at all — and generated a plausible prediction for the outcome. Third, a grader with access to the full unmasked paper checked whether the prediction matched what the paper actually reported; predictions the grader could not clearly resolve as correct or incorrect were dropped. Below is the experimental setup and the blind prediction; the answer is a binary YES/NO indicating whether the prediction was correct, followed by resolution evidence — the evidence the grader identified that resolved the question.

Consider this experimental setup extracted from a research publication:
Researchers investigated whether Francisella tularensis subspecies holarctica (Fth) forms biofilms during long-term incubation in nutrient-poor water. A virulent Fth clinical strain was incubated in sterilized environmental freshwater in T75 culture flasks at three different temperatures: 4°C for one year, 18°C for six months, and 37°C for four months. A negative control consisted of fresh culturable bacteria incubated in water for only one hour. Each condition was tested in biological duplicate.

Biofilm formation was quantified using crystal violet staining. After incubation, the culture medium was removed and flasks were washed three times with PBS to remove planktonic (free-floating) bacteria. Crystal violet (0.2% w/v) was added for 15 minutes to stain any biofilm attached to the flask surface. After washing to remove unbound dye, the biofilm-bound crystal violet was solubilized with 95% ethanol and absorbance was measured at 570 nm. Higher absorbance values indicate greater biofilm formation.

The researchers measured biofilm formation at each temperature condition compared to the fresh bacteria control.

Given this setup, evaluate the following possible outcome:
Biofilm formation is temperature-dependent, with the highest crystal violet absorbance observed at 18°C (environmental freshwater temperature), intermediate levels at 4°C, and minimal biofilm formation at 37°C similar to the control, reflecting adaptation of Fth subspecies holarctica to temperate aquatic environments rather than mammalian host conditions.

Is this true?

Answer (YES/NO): YES